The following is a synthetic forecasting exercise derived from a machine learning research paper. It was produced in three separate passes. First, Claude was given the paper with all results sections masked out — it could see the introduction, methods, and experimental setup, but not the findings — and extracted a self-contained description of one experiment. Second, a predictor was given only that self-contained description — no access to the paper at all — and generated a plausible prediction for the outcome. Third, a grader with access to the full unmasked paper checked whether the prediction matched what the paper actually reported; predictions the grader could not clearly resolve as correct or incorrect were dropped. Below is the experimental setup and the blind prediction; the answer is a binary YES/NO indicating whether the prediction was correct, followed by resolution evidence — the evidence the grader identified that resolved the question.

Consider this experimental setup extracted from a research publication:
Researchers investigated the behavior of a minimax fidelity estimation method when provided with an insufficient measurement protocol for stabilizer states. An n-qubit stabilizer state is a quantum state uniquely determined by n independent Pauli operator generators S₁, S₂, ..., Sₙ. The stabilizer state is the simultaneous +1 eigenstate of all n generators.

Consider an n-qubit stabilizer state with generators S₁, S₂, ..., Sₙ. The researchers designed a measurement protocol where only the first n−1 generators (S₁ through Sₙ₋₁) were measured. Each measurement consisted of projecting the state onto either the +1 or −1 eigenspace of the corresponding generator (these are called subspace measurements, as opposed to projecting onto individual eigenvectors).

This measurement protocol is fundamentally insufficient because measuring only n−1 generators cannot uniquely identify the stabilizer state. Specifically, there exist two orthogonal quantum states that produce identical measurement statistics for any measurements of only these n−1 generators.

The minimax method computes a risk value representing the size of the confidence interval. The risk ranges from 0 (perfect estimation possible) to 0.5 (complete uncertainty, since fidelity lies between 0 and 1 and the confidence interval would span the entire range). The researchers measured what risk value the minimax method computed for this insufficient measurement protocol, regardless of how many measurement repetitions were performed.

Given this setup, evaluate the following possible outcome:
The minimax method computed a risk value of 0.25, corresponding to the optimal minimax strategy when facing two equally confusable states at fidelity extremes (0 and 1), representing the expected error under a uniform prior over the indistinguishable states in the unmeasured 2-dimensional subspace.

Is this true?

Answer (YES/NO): NO